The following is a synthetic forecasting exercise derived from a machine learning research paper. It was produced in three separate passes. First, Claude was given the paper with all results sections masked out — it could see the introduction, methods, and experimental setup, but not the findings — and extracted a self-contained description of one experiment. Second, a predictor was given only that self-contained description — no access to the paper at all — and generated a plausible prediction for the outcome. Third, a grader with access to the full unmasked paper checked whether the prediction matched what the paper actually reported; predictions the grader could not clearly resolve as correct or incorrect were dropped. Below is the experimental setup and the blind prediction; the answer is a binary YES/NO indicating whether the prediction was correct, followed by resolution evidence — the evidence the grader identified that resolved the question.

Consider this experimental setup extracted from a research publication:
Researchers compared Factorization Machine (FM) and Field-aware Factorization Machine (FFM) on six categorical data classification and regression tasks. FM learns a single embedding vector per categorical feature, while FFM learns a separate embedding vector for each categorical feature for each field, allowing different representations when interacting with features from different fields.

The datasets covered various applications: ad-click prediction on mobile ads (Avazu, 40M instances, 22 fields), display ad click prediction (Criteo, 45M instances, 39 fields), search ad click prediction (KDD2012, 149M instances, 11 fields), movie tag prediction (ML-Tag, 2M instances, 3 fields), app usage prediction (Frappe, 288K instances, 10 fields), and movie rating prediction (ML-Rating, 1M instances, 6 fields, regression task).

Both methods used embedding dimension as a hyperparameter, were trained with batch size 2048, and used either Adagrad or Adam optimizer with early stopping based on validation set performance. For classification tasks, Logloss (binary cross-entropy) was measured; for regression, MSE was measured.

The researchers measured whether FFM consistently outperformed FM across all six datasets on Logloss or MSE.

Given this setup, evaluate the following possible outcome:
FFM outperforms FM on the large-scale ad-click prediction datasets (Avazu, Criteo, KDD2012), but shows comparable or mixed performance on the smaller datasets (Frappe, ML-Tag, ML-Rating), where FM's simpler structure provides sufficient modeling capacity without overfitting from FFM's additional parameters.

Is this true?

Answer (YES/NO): NO